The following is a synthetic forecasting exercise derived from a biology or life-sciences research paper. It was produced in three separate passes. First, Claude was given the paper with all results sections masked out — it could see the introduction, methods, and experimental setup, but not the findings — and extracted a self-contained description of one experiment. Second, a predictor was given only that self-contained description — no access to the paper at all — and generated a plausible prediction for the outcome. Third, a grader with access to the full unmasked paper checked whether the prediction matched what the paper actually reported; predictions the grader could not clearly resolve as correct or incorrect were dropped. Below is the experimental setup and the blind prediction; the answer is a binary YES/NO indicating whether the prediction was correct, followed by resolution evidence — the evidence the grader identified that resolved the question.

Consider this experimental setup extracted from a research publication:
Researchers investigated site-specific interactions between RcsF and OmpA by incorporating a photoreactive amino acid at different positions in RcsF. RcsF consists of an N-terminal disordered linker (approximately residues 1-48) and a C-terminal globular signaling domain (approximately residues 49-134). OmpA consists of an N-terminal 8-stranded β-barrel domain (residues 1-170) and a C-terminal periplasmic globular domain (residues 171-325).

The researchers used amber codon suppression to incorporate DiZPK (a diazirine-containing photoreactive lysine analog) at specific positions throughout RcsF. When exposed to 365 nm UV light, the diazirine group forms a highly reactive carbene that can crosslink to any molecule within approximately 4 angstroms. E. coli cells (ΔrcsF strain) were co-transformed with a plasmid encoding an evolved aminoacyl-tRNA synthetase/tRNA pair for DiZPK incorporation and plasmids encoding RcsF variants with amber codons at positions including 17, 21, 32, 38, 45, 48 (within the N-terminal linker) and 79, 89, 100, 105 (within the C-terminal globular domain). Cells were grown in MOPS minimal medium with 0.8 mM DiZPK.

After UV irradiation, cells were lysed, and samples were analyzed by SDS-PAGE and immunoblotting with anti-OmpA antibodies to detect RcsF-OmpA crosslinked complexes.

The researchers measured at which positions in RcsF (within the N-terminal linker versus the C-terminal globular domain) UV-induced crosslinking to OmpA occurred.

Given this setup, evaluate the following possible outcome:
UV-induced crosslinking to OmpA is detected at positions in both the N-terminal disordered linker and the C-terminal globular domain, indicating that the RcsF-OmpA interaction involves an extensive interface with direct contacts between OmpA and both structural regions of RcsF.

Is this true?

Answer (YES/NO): YES